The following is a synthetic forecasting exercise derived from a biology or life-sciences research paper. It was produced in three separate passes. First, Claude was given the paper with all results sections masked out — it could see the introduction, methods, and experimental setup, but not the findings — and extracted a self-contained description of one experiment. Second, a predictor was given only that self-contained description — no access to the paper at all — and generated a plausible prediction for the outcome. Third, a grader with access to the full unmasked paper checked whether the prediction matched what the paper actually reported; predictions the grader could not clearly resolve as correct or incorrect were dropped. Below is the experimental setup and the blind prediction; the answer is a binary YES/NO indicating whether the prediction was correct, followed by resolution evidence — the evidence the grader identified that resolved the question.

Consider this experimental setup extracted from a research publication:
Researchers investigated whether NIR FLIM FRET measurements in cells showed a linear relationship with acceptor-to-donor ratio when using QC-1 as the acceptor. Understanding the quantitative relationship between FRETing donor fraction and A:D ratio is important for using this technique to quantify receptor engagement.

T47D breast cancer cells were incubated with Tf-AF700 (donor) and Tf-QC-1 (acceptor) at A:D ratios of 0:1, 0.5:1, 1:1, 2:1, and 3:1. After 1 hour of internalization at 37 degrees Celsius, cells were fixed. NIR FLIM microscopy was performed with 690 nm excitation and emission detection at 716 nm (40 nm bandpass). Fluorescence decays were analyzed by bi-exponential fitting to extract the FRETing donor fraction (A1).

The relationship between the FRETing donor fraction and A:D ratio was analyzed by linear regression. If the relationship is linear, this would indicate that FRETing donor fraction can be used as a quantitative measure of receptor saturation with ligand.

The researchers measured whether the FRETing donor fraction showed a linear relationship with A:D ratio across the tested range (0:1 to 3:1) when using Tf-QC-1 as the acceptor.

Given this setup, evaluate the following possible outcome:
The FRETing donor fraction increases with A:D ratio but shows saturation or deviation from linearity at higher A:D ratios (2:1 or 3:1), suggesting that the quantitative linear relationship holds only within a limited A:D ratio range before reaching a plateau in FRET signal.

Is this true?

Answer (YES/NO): NO